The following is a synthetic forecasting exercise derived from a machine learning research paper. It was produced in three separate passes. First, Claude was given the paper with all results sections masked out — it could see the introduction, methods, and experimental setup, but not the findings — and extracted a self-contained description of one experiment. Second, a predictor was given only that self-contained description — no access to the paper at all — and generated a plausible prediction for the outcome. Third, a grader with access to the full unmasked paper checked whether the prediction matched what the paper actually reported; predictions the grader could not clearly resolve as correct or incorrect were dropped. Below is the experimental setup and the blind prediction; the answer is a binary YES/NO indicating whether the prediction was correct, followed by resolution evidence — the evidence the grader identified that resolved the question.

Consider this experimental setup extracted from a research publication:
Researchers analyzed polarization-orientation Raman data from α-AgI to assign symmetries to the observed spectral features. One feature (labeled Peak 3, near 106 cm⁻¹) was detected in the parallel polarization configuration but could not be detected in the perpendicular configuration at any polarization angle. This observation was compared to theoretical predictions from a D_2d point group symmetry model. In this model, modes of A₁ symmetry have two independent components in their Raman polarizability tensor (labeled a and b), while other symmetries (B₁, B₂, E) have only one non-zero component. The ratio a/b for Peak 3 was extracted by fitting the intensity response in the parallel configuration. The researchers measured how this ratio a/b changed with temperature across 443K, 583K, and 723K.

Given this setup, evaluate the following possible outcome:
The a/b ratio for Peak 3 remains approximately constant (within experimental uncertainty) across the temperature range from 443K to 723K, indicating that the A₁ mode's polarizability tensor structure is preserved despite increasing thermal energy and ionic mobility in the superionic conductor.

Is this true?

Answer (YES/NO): NO